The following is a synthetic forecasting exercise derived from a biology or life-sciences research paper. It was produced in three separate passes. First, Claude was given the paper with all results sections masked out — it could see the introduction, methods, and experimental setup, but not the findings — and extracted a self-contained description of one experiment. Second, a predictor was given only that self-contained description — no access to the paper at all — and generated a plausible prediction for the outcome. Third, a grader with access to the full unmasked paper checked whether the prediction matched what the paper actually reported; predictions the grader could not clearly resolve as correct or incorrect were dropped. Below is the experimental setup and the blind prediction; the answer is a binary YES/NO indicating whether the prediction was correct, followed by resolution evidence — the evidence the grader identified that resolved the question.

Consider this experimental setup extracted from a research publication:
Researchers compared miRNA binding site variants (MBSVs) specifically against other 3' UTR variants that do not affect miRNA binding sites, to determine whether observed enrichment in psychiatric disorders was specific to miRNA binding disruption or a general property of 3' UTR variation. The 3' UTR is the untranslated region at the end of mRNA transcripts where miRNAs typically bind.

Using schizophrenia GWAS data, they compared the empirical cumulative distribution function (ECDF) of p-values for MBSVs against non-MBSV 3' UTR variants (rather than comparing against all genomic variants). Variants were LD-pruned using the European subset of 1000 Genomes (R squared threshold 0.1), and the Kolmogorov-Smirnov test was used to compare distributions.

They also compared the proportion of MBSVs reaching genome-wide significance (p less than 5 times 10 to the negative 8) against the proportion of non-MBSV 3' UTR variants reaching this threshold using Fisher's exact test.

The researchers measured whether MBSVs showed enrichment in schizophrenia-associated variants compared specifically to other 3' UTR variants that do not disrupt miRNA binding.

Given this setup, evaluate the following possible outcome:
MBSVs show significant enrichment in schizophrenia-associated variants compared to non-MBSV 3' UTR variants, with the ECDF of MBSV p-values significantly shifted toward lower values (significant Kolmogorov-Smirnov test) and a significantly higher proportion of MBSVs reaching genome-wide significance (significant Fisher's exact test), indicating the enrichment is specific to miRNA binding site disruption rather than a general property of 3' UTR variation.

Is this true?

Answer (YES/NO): YES